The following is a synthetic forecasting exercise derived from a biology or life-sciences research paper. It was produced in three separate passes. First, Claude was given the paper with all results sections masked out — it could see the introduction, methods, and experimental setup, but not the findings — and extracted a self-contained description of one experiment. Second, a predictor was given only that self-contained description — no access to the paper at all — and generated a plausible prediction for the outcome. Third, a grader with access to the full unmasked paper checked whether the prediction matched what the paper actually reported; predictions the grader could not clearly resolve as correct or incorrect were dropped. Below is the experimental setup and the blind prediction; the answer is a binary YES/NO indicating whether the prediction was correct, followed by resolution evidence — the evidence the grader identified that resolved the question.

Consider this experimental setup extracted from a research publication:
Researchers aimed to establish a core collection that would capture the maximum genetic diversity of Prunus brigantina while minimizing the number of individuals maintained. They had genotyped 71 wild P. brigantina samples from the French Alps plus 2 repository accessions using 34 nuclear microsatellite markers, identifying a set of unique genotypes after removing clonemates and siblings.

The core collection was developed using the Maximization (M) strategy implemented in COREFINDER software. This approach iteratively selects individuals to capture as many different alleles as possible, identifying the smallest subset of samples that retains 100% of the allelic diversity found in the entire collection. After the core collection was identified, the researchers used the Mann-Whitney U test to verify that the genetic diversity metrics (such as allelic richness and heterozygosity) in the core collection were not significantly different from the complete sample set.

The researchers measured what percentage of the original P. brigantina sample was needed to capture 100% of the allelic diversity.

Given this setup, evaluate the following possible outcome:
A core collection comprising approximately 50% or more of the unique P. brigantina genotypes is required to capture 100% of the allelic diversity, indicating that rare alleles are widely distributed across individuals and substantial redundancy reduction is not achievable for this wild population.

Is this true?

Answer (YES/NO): YES